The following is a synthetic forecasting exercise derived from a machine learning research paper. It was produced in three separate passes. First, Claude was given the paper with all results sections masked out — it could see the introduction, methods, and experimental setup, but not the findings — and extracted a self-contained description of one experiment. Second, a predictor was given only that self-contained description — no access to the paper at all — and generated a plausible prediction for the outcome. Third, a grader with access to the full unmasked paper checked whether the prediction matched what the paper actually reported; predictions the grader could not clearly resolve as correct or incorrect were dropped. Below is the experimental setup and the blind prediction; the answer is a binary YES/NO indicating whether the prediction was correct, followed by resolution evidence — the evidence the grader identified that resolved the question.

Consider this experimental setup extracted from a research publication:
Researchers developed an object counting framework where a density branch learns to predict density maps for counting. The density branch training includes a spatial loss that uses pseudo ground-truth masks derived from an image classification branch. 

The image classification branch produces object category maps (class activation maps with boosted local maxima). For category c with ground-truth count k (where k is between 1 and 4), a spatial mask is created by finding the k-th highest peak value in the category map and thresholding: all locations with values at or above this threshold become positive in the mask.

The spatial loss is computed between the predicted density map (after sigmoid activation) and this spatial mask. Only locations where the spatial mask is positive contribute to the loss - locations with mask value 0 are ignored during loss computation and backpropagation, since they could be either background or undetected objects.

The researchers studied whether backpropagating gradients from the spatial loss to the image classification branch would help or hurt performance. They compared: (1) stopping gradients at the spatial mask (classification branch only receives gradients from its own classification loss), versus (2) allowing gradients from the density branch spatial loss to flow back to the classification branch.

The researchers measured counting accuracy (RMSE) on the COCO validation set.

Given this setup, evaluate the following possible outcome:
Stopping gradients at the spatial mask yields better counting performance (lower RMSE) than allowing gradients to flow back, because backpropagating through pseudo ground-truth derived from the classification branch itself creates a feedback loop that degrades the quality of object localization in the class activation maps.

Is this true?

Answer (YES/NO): YES